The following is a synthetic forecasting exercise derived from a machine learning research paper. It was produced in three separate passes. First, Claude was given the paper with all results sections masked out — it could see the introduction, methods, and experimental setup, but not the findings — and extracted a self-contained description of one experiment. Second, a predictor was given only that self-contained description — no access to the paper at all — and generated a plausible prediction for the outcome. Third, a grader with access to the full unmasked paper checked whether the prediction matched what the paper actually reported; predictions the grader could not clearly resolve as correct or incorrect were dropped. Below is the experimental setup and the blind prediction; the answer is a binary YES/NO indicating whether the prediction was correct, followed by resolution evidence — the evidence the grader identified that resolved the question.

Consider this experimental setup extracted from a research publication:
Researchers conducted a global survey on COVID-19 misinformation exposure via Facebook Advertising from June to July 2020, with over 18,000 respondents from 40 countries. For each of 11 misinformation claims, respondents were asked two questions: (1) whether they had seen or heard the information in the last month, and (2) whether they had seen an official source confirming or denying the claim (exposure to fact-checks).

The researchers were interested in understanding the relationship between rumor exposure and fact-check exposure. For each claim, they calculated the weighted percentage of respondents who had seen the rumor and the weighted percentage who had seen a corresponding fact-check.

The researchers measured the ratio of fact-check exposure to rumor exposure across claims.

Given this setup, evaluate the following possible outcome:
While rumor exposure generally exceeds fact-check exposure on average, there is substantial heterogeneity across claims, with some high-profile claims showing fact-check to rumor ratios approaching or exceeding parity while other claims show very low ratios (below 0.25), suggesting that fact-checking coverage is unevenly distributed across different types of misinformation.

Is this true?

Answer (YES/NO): NO